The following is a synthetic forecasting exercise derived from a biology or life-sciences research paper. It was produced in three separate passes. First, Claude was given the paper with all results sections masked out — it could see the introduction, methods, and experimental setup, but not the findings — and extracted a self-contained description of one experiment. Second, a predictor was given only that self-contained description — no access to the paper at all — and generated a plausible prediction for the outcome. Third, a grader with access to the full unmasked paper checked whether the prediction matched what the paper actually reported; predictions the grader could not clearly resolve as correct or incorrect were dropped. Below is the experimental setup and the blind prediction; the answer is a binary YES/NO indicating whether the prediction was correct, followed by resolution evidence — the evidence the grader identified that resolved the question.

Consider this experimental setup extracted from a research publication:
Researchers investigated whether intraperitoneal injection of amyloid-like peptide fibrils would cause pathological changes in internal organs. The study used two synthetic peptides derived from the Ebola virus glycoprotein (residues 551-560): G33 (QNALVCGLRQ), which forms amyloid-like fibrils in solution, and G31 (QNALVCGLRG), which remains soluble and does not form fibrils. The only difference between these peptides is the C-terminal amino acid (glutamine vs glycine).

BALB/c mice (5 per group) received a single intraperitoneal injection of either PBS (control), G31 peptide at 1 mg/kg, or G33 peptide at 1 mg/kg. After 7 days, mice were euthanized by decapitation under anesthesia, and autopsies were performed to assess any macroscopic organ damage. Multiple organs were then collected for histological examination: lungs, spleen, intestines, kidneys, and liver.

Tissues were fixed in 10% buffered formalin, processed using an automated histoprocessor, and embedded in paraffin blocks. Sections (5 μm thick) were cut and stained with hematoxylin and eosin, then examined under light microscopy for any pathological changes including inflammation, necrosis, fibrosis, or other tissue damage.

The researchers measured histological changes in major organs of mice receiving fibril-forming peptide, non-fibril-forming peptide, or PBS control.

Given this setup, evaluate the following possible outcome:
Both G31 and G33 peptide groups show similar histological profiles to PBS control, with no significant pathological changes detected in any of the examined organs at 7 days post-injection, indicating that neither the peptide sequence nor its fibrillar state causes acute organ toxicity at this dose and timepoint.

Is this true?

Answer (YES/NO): NO